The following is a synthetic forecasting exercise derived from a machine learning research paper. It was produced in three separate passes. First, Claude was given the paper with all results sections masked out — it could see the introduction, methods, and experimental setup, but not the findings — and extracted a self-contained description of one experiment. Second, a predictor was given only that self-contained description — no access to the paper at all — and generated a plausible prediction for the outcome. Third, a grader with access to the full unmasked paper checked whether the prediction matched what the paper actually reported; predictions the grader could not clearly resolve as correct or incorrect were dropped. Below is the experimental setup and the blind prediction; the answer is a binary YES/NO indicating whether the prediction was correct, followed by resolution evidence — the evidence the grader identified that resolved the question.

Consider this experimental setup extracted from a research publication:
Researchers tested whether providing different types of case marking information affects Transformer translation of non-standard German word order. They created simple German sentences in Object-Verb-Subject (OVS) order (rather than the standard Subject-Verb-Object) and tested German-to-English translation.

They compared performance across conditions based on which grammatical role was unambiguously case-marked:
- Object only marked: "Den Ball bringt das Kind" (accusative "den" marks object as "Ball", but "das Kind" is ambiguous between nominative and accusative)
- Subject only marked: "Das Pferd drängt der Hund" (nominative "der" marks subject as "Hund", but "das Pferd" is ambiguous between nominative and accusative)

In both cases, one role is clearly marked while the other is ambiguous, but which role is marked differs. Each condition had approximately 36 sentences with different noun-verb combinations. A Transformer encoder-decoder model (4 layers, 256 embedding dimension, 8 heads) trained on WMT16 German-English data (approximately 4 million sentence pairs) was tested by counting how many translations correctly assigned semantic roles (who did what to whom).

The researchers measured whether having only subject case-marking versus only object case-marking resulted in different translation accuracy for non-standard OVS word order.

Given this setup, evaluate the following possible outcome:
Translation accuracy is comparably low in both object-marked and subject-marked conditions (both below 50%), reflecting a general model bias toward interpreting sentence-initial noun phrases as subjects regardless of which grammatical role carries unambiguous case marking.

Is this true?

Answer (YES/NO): NO